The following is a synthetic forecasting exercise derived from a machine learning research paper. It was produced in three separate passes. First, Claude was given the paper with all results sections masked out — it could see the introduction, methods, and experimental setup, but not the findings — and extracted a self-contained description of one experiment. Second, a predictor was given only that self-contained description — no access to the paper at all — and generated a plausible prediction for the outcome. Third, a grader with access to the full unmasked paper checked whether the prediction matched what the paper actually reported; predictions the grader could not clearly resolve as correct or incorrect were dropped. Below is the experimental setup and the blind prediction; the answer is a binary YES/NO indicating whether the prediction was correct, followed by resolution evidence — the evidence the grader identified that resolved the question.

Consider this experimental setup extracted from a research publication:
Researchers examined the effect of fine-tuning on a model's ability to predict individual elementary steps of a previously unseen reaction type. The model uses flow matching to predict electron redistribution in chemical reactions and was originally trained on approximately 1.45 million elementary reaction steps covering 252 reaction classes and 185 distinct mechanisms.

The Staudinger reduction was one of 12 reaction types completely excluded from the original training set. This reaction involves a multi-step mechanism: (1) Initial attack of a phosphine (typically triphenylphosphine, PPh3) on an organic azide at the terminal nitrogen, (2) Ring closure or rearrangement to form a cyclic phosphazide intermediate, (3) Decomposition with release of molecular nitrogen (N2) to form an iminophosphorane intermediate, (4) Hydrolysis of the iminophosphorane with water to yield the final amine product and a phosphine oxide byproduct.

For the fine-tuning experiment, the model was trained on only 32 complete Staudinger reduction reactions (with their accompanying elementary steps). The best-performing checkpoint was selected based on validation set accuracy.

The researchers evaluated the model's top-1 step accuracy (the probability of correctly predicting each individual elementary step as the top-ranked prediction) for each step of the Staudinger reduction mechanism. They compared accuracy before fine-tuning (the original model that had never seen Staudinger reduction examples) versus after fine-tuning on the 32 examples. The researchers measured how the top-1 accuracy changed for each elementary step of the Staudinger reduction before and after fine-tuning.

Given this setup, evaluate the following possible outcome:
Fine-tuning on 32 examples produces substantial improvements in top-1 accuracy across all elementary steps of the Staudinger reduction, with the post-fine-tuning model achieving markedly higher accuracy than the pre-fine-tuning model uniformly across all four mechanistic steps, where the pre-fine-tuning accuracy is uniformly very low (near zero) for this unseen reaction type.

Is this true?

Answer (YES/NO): NO